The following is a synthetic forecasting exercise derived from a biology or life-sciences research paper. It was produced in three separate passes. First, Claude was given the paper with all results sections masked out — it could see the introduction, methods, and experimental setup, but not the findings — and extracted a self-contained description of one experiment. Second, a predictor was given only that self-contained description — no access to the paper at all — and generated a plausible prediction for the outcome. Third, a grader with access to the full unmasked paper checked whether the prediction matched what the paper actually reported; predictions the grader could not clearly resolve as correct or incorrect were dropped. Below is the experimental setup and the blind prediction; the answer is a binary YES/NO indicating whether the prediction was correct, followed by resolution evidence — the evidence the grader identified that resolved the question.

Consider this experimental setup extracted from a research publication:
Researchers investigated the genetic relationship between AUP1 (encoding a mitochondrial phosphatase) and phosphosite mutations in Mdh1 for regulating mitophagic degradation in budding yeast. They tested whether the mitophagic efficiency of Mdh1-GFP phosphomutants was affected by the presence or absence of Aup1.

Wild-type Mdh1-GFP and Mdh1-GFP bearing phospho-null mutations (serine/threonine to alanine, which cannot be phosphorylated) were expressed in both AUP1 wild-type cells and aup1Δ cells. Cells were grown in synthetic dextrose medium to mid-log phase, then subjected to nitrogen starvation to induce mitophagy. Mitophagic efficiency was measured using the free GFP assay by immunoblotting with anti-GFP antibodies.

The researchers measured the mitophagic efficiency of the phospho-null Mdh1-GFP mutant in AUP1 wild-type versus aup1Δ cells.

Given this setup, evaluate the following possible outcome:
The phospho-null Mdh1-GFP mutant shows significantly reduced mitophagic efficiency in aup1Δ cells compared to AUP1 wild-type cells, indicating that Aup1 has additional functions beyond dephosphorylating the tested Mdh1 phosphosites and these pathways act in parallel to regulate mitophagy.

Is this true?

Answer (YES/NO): NO